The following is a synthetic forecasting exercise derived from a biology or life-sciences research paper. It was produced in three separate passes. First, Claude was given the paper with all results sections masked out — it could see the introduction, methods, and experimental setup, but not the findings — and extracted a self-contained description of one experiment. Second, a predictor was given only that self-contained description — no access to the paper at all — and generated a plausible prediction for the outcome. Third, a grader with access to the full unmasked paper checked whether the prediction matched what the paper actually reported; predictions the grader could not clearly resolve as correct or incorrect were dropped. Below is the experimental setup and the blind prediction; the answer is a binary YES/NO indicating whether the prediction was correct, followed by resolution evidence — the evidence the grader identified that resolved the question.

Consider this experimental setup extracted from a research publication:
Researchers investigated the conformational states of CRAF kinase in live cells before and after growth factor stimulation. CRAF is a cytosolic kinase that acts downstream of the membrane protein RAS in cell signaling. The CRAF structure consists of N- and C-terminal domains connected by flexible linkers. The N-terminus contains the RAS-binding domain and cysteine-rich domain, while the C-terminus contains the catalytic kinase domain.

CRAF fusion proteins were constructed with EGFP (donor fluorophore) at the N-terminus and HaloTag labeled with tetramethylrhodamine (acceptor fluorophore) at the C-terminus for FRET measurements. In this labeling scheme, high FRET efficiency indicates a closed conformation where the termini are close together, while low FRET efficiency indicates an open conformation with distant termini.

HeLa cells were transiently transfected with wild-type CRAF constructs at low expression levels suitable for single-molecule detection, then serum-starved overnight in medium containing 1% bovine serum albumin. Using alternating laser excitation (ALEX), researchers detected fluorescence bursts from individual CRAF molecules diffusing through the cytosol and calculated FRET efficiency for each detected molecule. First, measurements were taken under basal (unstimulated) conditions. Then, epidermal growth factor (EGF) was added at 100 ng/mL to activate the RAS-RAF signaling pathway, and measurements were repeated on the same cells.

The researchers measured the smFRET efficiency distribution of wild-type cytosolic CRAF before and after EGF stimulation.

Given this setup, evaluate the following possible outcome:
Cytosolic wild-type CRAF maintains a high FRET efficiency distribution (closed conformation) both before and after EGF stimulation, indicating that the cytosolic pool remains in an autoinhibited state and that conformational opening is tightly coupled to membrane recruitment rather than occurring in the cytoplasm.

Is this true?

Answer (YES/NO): NO